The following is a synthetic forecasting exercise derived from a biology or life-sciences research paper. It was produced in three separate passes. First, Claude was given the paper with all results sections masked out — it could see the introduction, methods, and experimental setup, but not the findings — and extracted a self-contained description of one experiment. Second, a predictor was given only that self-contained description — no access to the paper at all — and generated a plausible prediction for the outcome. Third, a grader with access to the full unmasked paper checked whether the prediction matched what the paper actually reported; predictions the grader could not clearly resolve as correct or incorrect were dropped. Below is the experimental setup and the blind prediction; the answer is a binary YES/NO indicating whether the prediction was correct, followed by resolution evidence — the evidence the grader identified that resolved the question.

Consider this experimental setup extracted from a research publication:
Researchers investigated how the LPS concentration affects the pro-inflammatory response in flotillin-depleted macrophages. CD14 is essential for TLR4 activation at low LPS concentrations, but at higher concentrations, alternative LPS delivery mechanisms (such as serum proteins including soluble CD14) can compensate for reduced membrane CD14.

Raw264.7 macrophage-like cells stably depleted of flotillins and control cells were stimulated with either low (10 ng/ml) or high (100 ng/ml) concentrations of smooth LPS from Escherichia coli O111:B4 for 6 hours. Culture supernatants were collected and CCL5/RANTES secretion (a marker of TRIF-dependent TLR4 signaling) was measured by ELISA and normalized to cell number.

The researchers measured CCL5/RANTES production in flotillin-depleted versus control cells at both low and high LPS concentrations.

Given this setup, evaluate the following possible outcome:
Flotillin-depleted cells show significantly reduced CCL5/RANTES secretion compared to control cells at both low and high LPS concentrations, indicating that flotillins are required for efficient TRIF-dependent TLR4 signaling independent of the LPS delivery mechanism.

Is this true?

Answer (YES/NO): NO